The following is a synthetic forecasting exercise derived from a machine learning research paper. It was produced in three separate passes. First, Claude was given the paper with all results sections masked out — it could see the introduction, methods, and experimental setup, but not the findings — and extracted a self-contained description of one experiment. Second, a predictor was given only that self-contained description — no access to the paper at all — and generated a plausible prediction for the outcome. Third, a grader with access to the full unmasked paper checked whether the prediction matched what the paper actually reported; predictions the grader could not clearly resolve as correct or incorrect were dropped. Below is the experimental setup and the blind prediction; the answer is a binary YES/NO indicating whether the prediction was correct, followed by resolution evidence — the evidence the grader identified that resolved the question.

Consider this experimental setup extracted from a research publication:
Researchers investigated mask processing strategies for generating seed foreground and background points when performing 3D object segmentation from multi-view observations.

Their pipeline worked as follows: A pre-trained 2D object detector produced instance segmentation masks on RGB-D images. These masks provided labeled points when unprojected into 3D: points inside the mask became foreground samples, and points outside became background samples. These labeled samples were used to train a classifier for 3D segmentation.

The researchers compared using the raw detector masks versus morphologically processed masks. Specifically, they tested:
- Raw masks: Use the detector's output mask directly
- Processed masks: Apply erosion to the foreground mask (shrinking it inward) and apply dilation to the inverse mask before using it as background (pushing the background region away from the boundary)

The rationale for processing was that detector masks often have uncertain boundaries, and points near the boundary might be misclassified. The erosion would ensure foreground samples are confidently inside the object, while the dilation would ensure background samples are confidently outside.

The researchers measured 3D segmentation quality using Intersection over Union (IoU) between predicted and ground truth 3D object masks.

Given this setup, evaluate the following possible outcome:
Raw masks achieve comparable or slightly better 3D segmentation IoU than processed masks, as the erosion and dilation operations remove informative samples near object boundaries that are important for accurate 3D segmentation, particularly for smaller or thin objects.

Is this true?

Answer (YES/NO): NO